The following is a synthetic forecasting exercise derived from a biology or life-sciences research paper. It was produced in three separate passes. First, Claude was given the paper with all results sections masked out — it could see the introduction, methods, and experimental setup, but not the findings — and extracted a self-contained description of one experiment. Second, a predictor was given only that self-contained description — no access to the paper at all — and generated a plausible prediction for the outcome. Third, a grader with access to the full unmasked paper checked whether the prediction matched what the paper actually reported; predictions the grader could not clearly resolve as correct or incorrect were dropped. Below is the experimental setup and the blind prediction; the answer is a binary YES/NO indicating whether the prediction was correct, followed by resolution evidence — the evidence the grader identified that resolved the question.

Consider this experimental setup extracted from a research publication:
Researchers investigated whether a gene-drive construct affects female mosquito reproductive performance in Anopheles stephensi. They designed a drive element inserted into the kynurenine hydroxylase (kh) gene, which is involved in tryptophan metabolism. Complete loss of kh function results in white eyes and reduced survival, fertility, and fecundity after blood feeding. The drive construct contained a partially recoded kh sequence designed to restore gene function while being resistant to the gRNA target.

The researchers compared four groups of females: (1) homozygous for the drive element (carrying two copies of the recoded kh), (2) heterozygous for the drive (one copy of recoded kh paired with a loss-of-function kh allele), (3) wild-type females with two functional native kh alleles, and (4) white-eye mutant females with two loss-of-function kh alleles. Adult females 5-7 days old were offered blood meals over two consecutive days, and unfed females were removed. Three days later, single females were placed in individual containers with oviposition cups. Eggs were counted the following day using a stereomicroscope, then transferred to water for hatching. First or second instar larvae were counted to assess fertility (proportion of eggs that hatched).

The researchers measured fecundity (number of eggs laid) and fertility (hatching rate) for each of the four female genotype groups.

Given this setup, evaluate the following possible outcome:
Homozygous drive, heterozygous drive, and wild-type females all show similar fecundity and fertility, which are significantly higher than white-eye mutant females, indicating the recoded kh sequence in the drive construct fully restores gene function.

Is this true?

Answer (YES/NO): YES